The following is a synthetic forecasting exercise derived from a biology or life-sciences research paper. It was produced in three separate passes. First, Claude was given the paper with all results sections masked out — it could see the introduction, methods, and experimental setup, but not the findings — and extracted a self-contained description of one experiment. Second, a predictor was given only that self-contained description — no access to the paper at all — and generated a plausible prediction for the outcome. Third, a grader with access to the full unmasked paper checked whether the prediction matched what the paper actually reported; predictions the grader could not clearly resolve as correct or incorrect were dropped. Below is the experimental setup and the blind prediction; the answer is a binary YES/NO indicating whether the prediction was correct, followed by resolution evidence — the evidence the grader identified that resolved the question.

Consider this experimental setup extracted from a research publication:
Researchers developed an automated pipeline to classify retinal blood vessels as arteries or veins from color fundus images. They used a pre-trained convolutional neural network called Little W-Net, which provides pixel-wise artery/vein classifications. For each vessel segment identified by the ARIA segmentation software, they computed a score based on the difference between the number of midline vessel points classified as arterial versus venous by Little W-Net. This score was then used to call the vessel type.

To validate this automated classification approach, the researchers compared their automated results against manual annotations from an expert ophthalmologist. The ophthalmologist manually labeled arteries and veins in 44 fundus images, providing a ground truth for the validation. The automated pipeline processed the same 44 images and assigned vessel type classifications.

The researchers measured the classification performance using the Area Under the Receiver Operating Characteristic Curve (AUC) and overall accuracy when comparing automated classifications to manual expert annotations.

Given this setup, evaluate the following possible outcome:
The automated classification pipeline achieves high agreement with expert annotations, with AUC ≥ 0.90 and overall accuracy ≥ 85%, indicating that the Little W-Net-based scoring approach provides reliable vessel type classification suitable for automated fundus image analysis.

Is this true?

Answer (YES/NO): YES